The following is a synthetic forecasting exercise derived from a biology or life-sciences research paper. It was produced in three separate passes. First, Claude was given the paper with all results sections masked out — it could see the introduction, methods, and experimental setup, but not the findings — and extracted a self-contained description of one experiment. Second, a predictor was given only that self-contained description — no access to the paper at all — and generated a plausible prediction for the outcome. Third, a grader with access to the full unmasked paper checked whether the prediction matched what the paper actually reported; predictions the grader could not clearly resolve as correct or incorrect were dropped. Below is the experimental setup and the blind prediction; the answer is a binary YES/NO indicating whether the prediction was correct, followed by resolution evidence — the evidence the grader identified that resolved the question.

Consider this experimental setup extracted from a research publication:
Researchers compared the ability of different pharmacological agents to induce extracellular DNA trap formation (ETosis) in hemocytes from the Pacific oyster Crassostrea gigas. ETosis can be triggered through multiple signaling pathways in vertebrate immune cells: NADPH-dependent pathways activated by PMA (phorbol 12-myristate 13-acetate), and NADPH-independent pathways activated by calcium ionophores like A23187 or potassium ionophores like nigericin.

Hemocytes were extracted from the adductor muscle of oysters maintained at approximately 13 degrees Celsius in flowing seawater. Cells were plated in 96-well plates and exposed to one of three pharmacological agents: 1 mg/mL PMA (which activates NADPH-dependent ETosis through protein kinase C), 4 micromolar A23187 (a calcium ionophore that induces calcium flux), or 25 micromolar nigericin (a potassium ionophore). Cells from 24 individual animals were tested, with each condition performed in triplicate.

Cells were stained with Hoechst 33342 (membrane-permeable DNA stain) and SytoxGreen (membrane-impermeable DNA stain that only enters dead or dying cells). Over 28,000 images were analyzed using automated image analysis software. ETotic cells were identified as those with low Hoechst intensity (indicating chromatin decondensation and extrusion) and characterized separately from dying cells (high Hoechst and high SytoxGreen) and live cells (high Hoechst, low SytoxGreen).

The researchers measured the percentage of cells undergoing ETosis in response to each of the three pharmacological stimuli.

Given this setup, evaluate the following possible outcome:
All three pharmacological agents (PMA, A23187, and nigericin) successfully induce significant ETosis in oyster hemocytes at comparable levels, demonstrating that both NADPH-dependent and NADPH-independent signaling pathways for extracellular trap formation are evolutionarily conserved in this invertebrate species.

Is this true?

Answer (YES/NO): NO